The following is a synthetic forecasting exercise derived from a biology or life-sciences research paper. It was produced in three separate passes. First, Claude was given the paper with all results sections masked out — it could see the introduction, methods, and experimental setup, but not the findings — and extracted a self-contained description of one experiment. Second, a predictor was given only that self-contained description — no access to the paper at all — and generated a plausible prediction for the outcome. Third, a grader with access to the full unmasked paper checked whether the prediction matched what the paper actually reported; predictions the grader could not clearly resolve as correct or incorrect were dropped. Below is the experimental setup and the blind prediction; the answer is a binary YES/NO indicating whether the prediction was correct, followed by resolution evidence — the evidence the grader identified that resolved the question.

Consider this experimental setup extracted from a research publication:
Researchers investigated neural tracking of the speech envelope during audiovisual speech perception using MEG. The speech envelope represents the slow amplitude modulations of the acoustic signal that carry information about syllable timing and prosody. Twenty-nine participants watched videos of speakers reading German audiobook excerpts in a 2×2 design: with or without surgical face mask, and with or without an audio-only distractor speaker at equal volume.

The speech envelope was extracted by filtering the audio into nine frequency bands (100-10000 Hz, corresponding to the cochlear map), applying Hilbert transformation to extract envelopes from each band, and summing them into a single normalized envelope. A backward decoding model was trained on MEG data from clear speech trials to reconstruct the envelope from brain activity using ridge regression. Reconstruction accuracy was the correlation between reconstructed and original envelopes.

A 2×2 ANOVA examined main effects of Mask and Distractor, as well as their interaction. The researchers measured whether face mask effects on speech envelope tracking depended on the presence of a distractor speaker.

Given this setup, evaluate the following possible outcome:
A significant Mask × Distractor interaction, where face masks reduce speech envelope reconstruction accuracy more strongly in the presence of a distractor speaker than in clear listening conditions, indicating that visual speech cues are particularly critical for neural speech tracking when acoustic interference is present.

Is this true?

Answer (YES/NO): NO